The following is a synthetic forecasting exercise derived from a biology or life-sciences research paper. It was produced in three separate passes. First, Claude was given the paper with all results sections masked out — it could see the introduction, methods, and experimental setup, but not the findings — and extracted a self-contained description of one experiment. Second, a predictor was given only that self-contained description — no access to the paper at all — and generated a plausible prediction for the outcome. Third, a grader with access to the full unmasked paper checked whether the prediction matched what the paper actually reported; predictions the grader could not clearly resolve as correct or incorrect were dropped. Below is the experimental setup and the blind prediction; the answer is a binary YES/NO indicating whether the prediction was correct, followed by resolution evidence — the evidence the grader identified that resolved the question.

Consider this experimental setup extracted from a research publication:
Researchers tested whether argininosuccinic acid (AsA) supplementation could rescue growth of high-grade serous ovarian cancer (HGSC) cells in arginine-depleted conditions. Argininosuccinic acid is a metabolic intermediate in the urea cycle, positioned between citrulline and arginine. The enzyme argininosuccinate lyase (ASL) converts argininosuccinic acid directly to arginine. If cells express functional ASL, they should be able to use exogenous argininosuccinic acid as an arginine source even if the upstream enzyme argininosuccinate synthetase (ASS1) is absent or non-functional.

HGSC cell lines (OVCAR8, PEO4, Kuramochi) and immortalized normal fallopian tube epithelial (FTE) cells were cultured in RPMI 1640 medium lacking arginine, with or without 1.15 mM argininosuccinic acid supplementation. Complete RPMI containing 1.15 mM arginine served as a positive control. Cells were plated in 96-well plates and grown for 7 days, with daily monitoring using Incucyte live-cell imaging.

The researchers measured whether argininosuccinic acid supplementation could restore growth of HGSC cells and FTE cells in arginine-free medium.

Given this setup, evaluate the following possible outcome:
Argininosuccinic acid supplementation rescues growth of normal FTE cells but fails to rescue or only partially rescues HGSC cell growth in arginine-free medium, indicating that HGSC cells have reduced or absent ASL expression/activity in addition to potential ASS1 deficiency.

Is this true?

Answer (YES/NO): NO